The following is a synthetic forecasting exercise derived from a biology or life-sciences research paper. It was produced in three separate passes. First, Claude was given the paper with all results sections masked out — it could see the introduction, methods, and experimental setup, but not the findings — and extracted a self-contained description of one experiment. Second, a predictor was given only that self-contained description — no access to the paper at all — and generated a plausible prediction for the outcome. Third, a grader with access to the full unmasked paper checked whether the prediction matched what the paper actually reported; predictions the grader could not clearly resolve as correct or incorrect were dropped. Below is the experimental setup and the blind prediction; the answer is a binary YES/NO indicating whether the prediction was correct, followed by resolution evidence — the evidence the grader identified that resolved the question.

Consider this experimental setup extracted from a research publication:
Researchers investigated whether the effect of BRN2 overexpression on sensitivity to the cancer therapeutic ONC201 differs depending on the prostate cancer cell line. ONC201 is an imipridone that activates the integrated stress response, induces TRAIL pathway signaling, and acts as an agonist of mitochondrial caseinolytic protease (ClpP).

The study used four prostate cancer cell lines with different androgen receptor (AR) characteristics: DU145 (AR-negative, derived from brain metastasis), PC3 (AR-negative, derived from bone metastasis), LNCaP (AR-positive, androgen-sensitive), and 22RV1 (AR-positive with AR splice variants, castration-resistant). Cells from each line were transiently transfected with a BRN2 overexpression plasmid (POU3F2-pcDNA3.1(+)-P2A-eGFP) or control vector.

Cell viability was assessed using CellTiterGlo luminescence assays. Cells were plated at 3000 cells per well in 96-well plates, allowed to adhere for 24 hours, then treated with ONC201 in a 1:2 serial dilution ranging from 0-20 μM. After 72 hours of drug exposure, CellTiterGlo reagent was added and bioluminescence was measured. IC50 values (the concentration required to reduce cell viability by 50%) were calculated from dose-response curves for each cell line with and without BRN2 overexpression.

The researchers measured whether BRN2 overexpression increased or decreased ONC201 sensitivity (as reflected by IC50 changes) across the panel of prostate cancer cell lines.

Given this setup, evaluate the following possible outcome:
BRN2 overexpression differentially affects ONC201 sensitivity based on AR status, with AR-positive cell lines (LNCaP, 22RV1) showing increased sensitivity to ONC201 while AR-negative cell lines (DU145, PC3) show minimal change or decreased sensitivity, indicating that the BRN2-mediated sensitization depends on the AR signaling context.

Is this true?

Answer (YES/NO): NO